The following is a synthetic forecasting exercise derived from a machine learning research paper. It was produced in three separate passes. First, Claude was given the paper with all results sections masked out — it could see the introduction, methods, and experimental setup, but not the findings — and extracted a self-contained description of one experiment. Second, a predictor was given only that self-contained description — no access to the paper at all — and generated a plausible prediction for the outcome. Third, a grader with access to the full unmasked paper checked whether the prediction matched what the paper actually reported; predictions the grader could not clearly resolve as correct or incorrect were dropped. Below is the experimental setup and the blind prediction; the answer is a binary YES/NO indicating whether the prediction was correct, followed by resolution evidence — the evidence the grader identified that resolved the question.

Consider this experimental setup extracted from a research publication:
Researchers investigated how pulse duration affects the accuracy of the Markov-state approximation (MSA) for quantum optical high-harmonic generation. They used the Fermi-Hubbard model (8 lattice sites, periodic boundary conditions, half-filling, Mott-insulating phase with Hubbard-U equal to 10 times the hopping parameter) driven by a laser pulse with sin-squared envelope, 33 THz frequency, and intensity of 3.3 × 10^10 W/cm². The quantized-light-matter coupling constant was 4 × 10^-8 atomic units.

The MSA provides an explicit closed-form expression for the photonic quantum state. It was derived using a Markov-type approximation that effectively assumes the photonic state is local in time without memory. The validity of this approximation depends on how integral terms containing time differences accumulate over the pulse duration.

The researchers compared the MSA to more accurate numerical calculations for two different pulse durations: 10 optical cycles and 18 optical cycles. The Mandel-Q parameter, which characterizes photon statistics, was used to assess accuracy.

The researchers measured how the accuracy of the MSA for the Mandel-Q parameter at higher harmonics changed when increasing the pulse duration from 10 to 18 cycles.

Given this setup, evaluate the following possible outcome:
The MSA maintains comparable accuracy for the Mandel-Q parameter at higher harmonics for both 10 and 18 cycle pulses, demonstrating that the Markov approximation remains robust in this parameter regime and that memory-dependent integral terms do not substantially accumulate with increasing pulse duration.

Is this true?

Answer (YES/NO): NO